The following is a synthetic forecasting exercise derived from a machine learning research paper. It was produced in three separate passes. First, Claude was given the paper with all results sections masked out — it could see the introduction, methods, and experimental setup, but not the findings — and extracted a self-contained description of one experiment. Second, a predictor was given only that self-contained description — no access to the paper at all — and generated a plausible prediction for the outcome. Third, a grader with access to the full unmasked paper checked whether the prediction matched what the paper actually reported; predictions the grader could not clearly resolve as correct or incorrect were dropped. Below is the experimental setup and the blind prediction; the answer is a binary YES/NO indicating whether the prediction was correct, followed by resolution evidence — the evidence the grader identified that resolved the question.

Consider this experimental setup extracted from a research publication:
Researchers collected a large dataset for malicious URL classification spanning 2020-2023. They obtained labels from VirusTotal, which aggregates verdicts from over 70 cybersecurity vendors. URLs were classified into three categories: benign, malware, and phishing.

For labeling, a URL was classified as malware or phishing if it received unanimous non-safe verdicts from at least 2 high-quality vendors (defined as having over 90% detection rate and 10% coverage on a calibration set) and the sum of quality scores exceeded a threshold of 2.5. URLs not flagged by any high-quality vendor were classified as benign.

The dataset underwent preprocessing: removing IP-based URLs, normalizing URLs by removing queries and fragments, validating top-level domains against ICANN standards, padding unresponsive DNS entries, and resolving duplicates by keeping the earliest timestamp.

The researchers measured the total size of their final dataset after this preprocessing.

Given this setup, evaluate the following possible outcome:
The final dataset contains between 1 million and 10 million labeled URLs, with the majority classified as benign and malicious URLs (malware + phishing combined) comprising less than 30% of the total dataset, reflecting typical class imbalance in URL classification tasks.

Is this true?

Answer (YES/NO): NO